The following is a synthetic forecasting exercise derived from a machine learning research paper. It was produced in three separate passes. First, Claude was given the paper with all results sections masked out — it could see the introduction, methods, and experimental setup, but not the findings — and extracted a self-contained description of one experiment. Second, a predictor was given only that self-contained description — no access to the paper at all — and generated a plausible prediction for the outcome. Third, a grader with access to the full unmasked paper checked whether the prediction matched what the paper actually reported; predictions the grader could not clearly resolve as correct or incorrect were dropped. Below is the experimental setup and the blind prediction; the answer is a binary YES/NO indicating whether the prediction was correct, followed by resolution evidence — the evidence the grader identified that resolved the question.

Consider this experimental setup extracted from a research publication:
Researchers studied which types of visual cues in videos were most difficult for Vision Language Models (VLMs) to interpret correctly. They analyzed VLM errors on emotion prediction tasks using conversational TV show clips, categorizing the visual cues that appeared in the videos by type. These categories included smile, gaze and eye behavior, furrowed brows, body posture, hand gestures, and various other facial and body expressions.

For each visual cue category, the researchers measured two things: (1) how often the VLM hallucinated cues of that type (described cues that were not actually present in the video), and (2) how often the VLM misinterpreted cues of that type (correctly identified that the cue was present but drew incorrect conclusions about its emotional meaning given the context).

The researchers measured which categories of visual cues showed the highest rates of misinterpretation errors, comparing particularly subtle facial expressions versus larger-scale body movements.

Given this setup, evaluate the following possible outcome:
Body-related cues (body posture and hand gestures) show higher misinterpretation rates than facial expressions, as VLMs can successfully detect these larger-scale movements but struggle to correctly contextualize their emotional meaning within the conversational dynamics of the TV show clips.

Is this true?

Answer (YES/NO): NO